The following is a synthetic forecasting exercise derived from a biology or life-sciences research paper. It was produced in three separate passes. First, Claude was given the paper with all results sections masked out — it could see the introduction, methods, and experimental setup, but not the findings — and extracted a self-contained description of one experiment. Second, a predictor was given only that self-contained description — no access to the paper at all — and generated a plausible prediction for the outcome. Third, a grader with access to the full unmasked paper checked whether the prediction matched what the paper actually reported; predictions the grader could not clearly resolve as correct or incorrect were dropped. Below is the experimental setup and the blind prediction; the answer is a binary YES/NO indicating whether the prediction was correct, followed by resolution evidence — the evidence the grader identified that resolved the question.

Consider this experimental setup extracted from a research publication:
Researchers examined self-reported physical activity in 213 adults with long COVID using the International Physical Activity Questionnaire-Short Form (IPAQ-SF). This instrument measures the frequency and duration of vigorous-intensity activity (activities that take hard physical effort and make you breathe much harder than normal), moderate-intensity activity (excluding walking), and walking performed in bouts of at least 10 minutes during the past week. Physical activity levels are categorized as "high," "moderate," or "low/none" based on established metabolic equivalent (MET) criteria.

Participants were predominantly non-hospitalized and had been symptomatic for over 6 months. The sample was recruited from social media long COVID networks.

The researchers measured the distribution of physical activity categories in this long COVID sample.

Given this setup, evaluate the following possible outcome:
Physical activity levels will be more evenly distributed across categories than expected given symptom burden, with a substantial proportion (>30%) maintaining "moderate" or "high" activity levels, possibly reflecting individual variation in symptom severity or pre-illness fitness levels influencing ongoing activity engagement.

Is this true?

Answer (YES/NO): NO